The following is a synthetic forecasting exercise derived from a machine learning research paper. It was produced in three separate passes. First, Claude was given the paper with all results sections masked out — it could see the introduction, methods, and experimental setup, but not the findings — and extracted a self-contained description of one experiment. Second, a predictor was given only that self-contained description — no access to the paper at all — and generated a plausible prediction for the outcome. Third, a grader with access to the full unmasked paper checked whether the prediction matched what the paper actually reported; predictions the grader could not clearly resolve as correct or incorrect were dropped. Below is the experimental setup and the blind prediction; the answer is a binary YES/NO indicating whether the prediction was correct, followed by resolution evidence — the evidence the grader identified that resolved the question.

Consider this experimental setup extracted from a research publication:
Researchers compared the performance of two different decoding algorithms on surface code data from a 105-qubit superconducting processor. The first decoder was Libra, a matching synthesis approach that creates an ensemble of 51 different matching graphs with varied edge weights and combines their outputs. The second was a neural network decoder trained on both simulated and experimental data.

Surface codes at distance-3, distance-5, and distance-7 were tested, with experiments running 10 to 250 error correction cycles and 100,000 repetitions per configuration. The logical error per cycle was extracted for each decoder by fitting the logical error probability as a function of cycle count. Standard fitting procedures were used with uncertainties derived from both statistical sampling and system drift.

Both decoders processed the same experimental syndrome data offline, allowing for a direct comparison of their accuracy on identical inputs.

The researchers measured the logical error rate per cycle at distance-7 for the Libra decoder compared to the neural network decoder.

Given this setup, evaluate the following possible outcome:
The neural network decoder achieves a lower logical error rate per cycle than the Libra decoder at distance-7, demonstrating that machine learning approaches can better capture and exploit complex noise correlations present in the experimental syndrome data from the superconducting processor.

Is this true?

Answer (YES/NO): YES